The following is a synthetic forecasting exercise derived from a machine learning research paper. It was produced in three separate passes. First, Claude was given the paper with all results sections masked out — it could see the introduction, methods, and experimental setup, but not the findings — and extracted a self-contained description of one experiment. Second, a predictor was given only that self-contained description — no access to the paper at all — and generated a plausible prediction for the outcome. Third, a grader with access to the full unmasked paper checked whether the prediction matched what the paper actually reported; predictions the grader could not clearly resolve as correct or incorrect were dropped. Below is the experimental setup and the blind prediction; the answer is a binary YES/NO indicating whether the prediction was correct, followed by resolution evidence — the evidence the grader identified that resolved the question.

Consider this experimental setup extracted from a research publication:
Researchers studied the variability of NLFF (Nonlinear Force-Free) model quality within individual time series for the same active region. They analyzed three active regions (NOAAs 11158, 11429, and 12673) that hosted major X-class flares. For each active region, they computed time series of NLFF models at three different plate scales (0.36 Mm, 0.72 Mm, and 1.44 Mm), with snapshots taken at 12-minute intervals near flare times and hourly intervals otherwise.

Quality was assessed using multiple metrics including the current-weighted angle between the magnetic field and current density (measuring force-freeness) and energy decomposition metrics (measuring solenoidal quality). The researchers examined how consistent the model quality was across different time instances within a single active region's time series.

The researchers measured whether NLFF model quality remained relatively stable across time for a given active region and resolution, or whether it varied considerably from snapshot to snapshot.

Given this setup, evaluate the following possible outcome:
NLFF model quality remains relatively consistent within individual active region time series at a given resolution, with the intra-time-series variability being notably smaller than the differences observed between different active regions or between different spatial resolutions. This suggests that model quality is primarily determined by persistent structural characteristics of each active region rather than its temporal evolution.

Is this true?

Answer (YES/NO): NO